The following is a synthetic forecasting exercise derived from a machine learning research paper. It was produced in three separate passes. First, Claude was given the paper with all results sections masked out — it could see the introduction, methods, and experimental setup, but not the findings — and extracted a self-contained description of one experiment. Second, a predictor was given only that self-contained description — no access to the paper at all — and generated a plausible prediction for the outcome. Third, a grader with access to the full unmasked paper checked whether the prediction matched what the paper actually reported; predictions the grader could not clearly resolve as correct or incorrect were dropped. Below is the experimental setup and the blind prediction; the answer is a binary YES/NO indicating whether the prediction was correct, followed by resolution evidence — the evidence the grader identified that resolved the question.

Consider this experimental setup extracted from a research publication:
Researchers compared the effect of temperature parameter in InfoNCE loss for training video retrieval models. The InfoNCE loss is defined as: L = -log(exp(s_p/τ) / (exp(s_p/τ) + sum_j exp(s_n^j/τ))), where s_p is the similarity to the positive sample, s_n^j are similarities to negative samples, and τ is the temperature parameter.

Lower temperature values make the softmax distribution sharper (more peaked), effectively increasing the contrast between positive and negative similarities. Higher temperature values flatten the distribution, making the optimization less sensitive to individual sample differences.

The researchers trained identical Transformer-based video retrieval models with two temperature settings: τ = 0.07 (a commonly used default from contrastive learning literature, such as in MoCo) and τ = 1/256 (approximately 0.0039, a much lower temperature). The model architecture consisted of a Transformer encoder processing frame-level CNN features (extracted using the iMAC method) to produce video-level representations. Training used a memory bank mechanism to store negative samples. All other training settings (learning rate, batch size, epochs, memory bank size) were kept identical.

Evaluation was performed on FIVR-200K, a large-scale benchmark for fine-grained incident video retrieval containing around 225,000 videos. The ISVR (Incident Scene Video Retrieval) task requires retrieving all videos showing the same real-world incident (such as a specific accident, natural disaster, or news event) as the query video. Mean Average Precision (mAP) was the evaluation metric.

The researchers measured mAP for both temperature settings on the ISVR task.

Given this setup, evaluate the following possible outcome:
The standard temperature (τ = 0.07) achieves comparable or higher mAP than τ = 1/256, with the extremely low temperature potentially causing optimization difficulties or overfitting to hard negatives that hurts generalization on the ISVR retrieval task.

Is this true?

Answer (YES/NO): NO